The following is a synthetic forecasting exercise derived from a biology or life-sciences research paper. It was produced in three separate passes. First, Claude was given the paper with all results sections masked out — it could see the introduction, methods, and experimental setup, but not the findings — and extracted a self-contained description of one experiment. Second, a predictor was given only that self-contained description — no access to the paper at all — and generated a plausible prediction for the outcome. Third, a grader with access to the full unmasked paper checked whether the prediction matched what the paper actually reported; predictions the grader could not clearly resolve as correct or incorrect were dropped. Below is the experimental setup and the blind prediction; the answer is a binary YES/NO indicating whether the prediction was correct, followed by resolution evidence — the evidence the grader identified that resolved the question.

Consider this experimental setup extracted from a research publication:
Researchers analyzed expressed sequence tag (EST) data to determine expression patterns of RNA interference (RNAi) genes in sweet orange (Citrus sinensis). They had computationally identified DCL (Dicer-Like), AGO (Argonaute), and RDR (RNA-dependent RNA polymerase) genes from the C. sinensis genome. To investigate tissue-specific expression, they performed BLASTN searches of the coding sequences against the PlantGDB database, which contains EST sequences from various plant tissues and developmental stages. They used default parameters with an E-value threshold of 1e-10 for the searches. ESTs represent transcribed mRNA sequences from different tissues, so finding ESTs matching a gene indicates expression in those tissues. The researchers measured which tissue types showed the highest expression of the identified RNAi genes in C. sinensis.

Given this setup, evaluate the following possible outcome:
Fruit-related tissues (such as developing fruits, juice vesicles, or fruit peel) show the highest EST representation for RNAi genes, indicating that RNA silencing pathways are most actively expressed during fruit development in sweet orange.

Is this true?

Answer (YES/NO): NO